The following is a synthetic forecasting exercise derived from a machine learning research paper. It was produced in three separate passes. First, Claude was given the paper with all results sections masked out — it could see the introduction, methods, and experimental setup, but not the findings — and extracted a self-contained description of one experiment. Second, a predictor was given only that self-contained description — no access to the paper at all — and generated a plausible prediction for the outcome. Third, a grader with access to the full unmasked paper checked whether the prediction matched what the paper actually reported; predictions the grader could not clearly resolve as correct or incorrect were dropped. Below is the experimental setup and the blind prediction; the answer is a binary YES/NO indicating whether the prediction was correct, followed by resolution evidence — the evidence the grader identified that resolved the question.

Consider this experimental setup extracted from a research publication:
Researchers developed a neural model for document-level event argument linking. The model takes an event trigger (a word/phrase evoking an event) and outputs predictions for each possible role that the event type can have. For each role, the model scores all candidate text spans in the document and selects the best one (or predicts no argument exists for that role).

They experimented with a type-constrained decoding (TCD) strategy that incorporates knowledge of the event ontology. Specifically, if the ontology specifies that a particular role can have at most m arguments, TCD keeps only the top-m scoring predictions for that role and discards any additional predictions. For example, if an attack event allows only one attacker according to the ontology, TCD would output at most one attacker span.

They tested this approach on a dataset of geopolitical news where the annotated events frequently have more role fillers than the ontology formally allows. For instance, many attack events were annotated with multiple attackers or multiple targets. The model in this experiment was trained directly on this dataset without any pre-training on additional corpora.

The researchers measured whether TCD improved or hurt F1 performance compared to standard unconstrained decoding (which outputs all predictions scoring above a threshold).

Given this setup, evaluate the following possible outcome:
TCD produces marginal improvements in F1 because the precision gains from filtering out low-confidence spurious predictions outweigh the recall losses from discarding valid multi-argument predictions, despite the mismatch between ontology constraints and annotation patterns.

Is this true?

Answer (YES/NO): NO